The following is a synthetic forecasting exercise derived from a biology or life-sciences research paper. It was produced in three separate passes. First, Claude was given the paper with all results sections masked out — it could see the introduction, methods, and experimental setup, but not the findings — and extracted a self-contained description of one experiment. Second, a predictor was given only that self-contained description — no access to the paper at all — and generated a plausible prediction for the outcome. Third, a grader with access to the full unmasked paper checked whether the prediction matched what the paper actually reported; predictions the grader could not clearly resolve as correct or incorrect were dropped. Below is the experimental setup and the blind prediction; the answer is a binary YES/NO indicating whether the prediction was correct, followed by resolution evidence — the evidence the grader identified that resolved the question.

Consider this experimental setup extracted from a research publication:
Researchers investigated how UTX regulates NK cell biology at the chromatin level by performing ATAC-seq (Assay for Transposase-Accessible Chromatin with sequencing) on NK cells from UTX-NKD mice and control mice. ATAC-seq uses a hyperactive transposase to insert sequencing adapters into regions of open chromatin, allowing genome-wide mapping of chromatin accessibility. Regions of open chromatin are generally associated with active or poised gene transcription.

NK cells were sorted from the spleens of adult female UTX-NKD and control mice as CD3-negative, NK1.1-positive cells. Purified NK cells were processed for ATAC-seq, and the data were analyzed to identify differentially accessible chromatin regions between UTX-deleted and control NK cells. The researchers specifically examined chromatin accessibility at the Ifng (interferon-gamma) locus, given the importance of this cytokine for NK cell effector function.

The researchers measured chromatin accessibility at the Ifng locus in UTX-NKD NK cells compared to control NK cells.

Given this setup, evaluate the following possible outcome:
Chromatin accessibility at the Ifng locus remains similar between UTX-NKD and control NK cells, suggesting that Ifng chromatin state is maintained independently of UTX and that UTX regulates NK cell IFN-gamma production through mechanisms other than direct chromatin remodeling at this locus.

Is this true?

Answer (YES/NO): NO